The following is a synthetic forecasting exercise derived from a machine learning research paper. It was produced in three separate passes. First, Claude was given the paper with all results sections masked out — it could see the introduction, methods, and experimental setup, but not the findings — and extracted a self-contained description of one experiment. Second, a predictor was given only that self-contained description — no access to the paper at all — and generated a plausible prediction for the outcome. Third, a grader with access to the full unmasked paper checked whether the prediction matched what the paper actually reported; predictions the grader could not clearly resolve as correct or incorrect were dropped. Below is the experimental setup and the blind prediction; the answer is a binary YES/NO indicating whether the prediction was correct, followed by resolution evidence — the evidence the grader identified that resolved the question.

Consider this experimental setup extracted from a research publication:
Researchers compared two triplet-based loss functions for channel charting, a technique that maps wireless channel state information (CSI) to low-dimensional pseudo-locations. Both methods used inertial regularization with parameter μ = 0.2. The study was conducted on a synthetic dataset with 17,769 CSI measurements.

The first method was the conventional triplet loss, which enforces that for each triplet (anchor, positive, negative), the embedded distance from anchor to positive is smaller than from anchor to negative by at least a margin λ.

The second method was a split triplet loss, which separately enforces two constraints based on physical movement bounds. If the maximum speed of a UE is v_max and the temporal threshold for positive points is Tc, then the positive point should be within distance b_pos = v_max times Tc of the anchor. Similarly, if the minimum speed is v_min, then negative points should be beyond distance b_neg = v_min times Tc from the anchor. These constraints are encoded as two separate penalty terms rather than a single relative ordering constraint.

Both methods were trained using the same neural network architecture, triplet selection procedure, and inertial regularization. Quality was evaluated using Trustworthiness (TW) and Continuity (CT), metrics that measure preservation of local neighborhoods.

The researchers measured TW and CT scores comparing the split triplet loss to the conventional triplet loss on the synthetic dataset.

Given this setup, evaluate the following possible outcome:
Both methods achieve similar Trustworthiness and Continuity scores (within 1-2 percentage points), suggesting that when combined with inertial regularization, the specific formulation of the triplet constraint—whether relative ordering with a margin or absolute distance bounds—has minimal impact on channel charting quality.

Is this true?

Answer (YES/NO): NO